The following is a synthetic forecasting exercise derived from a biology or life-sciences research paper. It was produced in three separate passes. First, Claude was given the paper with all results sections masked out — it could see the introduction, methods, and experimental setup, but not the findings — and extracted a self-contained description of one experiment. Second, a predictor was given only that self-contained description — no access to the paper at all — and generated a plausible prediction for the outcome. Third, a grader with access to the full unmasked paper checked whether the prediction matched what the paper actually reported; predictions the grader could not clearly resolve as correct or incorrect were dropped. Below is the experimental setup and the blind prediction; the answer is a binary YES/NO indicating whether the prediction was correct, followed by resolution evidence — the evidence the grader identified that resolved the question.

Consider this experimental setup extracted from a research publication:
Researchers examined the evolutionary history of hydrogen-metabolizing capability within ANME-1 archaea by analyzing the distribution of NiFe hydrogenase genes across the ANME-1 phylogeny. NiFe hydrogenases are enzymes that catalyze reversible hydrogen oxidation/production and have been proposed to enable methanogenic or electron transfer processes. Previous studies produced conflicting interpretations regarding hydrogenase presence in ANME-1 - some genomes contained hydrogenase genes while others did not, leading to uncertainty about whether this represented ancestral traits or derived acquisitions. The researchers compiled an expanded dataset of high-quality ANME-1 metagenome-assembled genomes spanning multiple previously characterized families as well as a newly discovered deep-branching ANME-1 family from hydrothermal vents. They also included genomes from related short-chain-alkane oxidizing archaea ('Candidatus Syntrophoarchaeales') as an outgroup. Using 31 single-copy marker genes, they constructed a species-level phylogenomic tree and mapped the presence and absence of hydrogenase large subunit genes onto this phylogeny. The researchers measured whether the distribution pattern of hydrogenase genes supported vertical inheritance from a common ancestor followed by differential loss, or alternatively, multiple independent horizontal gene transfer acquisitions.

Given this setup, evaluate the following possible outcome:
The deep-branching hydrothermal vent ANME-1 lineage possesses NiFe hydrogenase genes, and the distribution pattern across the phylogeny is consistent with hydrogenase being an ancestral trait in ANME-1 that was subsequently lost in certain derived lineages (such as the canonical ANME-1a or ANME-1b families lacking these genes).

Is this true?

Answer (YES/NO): YES